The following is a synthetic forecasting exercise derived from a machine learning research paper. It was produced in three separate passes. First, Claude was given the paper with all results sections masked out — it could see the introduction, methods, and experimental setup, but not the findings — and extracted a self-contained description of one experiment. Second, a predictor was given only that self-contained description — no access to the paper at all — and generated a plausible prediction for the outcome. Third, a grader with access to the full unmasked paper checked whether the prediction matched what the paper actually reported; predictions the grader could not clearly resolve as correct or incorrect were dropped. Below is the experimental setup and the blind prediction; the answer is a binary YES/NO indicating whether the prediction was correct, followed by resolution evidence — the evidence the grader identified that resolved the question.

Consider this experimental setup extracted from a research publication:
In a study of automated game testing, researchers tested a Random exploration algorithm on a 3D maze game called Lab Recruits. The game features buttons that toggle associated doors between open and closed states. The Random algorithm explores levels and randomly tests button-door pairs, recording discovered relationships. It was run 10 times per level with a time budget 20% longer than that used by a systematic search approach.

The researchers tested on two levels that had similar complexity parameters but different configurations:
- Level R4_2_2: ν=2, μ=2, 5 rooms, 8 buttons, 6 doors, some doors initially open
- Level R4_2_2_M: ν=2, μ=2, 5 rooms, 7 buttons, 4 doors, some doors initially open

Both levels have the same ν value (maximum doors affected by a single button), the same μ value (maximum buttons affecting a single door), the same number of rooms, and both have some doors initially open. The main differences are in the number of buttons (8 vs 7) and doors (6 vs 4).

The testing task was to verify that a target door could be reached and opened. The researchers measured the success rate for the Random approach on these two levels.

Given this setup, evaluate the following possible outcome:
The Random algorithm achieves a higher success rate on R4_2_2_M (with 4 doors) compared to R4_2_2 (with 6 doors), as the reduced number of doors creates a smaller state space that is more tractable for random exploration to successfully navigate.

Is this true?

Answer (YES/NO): NO